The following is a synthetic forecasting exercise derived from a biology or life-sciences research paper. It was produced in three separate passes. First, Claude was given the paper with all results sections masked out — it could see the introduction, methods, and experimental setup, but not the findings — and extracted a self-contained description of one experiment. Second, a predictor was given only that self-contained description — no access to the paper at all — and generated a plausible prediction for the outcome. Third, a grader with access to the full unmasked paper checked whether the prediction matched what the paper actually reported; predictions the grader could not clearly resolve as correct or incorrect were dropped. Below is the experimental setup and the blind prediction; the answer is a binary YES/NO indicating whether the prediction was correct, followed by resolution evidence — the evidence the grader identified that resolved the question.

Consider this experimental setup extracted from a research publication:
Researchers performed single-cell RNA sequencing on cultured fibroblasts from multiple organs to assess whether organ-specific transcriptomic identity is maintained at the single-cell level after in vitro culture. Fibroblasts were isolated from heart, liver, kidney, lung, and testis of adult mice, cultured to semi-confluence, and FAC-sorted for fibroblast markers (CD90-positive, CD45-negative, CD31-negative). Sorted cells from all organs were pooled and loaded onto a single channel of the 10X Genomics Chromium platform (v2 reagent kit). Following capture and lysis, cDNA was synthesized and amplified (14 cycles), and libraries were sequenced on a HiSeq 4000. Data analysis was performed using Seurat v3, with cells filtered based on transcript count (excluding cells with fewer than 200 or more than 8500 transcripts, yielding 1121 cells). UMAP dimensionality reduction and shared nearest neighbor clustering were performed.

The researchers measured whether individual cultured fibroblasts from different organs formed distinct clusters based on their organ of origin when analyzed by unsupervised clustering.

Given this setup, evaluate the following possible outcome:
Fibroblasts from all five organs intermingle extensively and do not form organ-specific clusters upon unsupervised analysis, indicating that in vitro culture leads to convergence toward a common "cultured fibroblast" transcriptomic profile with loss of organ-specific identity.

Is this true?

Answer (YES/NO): NO